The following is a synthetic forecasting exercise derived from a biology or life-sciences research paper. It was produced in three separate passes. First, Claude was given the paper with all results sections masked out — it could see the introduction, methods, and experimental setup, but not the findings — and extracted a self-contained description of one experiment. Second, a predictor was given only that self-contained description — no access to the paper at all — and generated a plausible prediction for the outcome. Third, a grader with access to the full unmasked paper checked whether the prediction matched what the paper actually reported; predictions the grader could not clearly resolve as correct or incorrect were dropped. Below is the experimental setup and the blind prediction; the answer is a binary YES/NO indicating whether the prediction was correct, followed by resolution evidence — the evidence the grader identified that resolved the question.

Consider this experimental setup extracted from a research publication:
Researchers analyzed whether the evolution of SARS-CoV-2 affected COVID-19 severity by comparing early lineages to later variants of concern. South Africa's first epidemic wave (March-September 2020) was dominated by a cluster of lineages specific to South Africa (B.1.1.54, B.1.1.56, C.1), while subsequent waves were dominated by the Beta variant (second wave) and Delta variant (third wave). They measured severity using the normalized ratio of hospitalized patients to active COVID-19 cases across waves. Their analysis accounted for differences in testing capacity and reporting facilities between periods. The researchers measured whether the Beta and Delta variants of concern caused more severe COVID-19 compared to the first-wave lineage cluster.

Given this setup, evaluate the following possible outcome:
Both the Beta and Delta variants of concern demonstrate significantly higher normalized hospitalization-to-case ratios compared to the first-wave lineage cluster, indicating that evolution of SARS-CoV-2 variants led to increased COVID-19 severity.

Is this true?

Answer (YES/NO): YES